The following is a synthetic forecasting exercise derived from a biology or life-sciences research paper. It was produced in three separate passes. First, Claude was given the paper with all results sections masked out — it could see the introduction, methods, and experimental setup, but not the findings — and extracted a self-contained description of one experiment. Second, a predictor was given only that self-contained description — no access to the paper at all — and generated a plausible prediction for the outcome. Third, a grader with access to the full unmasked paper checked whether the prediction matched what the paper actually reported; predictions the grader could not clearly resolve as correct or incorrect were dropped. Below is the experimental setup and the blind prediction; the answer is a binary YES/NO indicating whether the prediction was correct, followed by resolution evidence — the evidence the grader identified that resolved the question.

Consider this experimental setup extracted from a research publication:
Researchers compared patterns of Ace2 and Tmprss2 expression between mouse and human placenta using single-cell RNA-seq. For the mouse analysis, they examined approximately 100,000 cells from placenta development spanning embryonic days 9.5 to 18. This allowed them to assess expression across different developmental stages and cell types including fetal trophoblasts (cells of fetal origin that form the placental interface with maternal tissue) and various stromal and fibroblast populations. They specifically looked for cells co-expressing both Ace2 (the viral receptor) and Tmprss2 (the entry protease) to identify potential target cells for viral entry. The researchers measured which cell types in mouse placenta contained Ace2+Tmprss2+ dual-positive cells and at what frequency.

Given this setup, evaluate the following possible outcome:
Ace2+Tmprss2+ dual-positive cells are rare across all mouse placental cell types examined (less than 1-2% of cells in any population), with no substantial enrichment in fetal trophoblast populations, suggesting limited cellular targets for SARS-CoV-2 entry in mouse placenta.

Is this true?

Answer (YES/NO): NO